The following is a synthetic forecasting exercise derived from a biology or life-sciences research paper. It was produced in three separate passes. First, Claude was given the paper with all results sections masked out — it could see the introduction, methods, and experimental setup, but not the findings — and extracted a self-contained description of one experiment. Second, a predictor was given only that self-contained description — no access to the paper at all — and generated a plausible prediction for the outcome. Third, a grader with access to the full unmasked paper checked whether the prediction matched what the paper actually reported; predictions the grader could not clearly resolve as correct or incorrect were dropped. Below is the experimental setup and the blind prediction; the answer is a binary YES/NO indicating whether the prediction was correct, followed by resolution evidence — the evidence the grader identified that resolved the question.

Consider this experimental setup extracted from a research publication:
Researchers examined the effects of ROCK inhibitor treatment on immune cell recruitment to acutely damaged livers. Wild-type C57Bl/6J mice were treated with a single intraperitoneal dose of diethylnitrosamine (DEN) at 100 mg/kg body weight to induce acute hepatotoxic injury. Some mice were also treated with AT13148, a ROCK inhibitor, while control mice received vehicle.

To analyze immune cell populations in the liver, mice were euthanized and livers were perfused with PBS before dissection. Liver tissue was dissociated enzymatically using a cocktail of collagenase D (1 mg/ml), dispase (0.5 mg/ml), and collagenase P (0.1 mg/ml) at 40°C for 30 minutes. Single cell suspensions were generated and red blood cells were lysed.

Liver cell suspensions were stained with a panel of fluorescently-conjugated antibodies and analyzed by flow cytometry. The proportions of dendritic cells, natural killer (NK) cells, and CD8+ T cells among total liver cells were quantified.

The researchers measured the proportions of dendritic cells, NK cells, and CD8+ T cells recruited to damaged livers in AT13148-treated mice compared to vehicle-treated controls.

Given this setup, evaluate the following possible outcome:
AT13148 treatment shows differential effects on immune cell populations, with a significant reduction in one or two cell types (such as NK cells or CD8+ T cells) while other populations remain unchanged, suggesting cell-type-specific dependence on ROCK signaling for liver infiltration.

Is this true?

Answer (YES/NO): NO